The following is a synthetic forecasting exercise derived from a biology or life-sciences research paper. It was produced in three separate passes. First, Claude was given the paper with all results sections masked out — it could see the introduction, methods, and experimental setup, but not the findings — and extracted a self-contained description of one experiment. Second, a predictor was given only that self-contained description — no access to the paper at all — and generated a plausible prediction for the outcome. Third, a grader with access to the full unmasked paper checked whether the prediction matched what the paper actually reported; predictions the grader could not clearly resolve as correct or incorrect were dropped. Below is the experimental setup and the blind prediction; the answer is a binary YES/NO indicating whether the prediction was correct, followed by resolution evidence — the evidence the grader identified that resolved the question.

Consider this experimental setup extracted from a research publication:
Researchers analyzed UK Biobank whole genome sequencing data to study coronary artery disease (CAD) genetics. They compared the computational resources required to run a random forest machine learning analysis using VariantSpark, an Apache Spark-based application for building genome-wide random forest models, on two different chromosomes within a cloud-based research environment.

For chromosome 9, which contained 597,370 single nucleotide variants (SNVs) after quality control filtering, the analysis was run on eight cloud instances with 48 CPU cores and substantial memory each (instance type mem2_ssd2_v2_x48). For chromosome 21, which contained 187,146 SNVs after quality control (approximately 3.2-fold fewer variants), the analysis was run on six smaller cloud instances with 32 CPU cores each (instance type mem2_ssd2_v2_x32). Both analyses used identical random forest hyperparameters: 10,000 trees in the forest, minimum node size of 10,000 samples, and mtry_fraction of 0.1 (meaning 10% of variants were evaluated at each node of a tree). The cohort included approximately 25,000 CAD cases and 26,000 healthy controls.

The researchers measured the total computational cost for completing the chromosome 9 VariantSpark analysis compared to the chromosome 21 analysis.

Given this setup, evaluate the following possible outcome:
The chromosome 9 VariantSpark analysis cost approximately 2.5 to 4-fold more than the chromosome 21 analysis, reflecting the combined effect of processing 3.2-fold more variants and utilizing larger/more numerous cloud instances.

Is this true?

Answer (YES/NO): YES